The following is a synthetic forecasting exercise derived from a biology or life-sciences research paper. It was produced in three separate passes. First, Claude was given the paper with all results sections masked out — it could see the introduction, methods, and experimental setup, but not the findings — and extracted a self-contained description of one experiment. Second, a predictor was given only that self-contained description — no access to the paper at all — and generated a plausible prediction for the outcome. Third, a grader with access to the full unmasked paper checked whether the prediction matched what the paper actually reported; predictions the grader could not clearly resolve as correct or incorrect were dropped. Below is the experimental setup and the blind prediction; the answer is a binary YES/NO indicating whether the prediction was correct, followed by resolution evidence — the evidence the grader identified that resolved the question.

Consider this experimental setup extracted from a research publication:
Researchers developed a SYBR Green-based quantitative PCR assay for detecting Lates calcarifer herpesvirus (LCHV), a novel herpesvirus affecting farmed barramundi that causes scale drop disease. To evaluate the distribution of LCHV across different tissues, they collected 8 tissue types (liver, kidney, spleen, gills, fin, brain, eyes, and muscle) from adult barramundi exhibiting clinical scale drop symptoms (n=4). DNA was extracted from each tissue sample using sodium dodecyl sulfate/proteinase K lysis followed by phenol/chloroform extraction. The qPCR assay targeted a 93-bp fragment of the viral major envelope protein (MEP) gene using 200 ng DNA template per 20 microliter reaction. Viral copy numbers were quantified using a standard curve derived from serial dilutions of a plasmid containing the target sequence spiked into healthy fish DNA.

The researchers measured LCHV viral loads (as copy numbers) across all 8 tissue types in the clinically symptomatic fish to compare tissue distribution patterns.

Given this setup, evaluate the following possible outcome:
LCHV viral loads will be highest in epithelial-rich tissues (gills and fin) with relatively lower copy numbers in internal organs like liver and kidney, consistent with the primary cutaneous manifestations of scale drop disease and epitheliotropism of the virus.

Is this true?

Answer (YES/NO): YES